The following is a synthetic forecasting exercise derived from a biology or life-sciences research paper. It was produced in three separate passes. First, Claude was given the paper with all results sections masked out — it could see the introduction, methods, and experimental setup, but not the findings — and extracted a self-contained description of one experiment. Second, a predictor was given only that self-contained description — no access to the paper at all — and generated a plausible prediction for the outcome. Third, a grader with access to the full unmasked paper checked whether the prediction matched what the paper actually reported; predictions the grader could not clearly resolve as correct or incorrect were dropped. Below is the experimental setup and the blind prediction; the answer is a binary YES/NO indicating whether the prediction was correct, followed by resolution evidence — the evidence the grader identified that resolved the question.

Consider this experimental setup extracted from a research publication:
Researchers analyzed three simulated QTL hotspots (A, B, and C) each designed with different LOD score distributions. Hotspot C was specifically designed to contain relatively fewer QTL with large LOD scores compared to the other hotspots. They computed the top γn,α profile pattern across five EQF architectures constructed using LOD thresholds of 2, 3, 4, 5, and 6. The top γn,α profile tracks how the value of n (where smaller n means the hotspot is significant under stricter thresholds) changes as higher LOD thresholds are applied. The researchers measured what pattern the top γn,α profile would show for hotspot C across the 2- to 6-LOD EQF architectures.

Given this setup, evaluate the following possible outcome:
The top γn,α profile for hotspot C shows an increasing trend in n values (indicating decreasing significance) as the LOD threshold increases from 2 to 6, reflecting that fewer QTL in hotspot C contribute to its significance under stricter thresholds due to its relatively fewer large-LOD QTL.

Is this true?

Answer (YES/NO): YES